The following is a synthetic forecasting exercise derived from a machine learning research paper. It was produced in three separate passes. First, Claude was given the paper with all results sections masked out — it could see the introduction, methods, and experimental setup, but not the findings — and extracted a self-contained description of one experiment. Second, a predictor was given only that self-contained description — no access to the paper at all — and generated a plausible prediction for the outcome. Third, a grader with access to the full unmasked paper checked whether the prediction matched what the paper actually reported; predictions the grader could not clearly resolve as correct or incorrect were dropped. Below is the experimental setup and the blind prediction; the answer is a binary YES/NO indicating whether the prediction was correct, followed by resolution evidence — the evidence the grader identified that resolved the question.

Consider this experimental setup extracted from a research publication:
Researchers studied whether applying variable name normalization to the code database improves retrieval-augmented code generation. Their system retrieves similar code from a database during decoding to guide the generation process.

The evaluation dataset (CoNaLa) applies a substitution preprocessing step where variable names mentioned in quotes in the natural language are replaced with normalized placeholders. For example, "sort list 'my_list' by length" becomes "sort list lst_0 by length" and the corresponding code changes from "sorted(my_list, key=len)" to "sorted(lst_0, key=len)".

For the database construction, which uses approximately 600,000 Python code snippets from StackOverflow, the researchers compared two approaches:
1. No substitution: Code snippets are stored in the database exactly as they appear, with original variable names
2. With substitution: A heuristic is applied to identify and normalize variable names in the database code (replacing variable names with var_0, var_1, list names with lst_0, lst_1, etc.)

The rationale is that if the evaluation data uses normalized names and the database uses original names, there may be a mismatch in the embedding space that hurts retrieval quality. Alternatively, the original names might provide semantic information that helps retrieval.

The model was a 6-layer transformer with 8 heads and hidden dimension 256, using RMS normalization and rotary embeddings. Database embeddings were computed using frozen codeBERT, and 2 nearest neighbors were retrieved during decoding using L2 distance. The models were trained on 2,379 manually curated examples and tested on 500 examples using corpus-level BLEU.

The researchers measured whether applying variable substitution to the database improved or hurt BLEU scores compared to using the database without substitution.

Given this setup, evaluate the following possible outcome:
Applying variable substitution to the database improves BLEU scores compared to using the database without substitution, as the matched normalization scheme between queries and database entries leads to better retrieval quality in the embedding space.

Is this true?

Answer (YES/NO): YES